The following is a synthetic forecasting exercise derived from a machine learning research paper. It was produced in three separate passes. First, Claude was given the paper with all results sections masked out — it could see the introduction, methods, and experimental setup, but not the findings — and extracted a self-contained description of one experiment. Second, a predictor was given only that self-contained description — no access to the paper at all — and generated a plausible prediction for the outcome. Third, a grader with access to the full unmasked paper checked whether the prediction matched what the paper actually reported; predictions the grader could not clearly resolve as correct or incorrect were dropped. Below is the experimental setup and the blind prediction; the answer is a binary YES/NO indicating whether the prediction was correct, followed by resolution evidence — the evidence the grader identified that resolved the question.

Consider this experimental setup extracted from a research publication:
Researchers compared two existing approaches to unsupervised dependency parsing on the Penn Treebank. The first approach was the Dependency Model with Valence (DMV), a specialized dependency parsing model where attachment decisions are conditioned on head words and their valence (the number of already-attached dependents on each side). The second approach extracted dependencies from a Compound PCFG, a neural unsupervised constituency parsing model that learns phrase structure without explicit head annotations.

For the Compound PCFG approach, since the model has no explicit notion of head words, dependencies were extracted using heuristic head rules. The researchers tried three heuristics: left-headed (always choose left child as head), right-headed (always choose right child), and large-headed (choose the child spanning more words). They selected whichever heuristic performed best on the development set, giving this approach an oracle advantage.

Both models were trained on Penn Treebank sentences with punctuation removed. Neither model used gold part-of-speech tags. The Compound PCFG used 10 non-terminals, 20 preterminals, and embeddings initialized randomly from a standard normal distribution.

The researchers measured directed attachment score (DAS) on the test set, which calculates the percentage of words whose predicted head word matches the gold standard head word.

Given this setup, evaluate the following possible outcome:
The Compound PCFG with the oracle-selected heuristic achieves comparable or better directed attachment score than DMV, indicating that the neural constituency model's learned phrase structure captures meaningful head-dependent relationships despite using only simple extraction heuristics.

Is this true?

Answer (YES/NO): NO